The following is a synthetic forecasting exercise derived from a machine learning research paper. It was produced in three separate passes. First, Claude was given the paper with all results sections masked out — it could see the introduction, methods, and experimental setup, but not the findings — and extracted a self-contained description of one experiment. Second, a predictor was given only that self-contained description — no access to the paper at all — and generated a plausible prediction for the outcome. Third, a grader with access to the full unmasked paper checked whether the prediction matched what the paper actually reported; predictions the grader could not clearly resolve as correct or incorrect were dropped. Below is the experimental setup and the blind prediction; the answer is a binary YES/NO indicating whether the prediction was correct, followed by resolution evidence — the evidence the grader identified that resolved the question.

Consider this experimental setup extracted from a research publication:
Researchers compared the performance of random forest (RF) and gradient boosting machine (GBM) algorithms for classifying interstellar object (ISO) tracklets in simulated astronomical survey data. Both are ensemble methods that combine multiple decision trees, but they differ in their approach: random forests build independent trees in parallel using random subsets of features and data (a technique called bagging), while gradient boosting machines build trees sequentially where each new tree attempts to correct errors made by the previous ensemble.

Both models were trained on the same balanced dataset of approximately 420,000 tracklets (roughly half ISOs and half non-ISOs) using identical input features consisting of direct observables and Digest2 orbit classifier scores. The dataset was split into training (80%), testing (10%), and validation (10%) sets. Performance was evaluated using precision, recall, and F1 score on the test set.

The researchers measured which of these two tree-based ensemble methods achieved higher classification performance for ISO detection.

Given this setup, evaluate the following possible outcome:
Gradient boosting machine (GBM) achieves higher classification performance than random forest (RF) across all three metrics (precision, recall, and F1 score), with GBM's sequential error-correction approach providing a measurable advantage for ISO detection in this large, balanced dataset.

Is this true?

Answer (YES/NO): YES